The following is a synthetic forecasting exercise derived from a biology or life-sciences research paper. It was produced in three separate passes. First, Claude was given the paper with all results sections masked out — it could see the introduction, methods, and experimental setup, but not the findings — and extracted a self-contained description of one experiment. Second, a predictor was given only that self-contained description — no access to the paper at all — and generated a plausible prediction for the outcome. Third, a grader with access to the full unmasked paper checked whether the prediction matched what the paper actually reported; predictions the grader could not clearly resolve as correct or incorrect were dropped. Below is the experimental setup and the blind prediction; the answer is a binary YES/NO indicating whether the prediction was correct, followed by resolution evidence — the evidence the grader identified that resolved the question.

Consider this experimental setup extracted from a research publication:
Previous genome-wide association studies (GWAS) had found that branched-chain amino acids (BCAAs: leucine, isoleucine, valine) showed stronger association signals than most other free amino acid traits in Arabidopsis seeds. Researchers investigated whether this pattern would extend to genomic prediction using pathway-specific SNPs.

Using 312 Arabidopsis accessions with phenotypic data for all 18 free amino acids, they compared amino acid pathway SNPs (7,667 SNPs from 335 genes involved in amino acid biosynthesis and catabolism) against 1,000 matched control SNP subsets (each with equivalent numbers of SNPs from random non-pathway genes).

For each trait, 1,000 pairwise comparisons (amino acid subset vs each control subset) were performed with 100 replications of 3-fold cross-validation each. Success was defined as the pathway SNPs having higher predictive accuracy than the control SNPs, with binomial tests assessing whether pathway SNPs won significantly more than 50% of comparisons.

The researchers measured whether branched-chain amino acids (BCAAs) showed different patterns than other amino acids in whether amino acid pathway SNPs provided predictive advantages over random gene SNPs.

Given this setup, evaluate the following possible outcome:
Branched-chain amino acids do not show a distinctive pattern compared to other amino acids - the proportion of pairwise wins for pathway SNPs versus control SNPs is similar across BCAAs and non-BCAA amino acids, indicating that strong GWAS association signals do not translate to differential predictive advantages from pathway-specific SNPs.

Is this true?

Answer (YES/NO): YES